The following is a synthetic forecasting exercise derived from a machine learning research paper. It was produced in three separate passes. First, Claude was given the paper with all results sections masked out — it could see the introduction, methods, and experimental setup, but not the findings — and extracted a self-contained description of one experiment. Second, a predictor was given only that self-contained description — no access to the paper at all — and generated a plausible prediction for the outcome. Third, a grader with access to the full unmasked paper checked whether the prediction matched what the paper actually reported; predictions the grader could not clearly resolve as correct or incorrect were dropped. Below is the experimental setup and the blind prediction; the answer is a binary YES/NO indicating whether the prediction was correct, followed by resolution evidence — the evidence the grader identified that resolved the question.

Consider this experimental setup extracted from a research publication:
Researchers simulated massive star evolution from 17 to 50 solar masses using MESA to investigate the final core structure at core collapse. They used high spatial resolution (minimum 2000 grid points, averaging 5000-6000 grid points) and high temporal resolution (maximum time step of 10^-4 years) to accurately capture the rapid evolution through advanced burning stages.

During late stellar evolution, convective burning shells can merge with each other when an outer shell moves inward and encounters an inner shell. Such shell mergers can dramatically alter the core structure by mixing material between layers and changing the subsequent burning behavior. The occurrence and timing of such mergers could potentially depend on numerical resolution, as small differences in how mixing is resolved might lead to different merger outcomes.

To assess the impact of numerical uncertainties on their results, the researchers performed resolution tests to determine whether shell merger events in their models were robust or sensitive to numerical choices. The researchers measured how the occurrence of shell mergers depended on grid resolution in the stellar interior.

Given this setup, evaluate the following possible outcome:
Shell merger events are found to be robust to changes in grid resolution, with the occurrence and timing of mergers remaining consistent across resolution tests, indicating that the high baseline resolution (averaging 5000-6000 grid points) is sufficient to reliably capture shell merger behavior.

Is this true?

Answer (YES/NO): YES